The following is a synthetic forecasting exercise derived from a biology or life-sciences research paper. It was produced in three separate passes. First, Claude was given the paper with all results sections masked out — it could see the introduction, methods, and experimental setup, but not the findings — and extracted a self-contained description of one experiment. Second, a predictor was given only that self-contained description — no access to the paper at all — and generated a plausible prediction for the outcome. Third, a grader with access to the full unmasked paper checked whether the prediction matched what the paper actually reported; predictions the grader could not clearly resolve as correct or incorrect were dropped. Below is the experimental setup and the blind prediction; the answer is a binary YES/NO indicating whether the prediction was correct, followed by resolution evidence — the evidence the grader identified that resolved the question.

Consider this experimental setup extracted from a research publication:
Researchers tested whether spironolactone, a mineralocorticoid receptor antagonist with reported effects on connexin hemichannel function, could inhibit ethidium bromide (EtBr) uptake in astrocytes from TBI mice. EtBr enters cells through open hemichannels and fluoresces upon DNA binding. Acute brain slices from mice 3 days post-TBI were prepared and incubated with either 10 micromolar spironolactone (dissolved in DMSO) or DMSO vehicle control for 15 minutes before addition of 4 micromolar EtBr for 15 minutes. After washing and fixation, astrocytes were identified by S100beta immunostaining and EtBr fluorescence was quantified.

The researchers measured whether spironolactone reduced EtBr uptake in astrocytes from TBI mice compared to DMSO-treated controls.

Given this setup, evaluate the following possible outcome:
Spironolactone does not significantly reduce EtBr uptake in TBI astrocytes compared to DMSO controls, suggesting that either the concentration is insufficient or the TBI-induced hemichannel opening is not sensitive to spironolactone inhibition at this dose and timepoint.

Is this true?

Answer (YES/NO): YES